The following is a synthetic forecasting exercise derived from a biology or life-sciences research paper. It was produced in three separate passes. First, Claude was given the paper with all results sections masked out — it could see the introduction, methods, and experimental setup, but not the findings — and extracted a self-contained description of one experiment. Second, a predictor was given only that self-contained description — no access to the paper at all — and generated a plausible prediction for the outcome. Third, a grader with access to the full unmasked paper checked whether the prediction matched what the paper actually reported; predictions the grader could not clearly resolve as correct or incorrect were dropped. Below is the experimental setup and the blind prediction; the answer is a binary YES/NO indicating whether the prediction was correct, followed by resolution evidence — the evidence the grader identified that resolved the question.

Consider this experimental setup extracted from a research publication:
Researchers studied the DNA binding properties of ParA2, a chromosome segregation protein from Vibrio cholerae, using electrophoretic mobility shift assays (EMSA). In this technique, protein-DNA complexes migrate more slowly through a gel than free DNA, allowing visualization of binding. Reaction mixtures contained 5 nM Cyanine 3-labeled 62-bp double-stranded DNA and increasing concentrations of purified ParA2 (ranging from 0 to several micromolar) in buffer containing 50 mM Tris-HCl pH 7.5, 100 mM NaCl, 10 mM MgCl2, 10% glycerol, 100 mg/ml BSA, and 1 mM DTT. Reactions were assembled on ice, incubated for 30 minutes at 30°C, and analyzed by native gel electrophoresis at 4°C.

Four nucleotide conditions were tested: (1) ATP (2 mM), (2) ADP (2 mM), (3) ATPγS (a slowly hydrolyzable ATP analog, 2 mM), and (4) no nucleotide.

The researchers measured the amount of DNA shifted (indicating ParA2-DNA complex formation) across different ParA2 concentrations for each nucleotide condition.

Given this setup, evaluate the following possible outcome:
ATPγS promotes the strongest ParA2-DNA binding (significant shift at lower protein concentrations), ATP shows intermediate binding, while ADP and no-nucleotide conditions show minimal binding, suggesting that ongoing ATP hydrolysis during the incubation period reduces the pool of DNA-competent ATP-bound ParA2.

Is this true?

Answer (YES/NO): NO